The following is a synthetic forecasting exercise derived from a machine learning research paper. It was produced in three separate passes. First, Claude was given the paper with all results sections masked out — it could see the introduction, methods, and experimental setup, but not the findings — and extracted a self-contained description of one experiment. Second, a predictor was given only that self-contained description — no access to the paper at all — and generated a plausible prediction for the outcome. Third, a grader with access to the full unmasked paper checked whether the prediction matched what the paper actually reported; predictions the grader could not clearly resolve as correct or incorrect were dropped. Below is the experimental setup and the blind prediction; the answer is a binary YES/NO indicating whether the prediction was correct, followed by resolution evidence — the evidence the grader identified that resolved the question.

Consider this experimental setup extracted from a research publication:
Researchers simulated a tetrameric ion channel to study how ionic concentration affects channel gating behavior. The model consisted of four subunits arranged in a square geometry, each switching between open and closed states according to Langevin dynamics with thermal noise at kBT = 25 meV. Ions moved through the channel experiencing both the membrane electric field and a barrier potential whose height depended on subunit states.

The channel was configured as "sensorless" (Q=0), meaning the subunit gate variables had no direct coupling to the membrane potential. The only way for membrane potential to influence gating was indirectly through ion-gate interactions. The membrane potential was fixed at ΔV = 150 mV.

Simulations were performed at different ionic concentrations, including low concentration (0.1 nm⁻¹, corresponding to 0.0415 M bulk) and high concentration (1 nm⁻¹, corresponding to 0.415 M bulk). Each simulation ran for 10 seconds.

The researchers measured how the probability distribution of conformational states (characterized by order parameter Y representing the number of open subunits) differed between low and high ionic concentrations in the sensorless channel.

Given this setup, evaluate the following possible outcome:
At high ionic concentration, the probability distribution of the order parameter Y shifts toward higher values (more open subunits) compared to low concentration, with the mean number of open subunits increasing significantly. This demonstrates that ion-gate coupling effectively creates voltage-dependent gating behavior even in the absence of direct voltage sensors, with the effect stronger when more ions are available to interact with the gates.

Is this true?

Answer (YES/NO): YES